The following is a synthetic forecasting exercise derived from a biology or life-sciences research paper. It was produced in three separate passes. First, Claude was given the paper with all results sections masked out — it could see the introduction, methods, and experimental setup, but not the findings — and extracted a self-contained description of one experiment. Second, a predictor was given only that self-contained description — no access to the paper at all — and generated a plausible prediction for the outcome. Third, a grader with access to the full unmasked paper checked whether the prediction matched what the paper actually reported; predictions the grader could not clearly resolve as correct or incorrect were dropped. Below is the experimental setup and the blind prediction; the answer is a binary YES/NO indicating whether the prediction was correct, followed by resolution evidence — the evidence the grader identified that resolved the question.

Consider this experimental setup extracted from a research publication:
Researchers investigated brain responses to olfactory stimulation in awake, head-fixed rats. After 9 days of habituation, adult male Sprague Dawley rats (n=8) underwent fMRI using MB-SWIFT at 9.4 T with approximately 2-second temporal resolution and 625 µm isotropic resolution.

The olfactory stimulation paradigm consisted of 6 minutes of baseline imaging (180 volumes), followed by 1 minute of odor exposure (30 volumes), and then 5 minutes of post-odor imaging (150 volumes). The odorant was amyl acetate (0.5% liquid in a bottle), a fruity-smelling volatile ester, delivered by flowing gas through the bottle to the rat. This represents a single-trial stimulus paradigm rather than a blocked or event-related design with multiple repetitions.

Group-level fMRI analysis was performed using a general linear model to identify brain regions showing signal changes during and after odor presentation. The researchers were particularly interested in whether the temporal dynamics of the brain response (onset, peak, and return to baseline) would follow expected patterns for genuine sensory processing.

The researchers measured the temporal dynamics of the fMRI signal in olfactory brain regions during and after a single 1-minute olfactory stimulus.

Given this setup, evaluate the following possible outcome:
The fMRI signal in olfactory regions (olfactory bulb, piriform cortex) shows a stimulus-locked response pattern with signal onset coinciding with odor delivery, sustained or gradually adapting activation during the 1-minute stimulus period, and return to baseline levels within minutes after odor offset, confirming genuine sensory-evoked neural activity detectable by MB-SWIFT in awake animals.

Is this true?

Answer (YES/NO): NO